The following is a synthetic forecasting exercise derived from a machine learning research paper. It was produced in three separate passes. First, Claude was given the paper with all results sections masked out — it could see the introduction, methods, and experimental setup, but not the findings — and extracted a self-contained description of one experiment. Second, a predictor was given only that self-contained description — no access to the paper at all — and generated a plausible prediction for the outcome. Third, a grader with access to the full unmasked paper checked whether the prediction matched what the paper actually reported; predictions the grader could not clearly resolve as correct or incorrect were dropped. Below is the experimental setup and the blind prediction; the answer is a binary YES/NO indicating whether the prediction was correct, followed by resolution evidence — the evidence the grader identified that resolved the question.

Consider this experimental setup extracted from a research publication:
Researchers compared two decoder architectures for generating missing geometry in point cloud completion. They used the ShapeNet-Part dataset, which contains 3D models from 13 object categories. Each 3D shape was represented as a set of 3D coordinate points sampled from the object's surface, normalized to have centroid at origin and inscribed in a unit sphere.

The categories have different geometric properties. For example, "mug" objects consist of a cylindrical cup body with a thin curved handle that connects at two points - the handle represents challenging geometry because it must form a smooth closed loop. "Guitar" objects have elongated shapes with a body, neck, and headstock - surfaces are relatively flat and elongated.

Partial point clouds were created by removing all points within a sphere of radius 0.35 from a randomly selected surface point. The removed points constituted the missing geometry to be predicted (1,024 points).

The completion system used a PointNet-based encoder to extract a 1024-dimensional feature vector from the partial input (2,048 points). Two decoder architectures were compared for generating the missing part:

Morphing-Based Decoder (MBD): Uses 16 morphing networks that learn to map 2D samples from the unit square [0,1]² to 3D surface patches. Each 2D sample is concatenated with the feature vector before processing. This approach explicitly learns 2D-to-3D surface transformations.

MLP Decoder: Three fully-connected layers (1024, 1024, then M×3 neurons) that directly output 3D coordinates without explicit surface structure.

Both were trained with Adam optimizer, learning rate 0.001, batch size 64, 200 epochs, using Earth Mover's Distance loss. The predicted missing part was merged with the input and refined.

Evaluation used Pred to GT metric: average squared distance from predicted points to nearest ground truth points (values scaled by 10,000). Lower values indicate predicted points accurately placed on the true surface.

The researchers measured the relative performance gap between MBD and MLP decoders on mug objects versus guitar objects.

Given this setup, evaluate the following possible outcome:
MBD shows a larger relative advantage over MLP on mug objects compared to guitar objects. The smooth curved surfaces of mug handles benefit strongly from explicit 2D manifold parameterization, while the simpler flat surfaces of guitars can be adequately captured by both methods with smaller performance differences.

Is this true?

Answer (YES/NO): YES